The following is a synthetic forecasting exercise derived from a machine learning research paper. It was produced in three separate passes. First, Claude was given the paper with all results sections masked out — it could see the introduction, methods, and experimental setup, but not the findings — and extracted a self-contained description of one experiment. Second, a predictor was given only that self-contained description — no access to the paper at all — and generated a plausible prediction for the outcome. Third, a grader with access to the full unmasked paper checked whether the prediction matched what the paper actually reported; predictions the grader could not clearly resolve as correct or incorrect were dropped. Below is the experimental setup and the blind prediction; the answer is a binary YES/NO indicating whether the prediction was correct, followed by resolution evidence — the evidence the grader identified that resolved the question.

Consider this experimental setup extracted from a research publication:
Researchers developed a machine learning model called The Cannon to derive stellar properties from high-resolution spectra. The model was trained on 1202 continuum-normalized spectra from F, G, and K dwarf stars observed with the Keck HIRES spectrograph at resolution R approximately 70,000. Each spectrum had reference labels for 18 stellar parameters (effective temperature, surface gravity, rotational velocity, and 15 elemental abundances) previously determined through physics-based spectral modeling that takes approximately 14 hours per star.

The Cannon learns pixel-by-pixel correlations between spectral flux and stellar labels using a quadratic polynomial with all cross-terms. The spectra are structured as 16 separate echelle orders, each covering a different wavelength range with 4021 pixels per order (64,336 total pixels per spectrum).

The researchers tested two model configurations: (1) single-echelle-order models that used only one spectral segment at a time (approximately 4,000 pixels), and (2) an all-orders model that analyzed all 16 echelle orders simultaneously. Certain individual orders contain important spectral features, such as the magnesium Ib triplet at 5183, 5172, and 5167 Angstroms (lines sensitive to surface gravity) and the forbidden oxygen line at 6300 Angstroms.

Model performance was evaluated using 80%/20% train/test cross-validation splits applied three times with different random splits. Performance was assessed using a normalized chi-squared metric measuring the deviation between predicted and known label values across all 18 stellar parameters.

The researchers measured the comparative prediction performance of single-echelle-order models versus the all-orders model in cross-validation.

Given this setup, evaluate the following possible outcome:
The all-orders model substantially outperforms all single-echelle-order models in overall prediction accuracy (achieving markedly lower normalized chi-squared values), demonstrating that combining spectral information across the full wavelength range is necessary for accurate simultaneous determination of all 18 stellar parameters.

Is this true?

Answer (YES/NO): NO